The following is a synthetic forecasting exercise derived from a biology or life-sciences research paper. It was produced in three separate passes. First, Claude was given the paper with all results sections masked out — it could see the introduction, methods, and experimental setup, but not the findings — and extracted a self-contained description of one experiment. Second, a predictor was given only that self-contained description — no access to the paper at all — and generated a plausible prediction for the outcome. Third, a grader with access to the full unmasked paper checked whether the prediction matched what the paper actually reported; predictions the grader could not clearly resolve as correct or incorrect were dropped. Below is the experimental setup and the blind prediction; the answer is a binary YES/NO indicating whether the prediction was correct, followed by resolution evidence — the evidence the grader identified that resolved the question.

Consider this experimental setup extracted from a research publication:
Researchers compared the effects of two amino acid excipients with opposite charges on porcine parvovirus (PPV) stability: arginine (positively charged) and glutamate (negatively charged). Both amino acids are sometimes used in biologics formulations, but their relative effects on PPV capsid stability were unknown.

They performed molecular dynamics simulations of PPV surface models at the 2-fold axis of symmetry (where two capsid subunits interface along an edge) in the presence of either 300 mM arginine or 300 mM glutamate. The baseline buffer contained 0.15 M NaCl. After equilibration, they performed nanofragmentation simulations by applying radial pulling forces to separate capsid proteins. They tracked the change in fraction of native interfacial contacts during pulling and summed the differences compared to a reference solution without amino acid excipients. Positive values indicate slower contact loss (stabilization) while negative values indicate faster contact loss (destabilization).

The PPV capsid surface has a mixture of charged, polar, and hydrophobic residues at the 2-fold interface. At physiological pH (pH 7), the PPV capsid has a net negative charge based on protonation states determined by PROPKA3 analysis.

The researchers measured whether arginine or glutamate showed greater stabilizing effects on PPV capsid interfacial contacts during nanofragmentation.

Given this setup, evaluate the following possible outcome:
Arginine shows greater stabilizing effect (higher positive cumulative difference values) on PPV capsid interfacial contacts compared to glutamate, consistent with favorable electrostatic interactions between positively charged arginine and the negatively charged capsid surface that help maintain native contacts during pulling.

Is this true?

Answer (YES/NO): NO